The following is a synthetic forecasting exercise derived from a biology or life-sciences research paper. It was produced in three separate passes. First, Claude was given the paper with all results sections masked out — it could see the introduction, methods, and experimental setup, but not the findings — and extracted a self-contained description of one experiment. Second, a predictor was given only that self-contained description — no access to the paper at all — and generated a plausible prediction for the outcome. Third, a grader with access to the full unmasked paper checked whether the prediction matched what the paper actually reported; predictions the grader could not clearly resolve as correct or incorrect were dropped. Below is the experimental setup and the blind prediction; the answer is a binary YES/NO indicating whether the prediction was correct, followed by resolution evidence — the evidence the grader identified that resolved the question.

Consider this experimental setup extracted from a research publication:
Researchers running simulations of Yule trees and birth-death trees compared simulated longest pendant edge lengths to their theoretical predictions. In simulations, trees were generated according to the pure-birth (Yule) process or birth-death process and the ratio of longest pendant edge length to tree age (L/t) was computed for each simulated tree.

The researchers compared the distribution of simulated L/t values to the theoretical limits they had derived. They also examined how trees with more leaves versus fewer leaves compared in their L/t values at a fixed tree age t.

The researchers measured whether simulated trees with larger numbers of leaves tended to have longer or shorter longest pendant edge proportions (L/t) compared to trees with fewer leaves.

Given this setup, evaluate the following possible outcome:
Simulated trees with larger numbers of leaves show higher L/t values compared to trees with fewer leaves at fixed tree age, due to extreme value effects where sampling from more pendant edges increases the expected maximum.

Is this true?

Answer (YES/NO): YES